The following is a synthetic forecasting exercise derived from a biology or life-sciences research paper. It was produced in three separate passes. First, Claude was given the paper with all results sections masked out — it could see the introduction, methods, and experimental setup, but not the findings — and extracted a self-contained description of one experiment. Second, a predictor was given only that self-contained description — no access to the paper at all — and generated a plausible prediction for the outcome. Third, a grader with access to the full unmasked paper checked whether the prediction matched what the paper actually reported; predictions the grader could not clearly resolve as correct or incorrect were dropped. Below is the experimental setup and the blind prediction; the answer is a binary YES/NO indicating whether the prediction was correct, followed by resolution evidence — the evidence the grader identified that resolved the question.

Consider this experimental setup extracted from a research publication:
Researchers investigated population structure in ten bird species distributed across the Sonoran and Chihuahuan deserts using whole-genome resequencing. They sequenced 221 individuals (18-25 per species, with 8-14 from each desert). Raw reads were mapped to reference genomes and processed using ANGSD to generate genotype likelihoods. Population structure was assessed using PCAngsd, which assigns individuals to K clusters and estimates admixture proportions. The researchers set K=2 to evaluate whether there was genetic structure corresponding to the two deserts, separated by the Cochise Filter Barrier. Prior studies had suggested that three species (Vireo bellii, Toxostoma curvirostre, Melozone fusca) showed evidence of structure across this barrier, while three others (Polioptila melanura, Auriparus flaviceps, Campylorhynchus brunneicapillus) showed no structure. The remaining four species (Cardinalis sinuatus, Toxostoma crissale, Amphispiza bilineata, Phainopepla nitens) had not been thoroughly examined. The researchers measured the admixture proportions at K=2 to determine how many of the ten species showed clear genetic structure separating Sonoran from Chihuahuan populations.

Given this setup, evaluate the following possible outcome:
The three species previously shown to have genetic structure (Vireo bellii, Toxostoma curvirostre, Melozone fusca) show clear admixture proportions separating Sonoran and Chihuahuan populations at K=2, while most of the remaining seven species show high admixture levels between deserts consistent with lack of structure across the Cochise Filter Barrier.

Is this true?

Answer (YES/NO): NO